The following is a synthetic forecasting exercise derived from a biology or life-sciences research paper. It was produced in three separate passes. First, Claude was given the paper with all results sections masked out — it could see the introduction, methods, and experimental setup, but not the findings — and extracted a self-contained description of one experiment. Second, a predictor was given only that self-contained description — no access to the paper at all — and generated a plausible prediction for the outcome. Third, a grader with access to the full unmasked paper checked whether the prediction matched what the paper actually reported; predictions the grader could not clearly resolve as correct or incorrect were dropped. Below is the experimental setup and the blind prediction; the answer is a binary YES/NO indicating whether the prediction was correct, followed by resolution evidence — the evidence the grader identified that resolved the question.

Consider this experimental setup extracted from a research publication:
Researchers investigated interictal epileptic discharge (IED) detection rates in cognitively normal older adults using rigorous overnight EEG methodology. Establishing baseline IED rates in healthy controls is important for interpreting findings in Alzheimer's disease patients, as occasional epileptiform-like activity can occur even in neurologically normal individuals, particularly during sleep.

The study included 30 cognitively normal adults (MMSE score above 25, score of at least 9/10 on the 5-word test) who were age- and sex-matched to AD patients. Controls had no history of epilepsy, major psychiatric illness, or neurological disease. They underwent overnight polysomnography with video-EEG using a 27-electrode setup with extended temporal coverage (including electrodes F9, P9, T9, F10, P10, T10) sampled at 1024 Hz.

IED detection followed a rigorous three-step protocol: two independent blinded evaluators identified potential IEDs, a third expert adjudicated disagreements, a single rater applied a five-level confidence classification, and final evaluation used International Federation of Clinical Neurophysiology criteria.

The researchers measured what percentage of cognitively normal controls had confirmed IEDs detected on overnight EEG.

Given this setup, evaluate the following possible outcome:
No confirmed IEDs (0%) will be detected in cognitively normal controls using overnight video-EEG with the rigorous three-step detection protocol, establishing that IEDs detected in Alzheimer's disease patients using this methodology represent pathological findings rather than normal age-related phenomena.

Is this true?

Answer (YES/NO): NO